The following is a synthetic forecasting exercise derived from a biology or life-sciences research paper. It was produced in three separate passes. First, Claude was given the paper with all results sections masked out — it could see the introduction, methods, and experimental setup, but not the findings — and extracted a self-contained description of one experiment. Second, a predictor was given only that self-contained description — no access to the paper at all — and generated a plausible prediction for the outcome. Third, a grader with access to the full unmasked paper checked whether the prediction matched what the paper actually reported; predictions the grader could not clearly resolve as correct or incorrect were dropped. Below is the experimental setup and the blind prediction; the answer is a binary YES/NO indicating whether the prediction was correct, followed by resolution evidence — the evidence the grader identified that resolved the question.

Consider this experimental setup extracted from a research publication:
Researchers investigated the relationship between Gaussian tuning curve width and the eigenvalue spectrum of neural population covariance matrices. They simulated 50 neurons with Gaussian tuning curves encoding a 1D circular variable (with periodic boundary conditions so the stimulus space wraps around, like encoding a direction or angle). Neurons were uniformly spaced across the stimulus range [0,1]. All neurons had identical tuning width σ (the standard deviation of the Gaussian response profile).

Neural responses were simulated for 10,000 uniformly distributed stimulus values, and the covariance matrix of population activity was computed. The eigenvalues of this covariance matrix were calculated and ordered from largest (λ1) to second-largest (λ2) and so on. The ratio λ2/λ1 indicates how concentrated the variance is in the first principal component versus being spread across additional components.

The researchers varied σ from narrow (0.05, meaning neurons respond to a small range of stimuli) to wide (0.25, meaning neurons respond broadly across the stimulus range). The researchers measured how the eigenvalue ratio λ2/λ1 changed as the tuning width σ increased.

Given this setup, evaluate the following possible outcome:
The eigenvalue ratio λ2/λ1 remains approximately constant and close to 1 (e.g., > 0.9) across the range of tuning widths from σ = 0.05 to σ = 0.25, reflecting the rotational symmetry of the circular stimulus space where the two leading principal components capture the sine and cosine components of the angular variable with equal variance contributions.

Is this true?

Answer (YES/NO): NO